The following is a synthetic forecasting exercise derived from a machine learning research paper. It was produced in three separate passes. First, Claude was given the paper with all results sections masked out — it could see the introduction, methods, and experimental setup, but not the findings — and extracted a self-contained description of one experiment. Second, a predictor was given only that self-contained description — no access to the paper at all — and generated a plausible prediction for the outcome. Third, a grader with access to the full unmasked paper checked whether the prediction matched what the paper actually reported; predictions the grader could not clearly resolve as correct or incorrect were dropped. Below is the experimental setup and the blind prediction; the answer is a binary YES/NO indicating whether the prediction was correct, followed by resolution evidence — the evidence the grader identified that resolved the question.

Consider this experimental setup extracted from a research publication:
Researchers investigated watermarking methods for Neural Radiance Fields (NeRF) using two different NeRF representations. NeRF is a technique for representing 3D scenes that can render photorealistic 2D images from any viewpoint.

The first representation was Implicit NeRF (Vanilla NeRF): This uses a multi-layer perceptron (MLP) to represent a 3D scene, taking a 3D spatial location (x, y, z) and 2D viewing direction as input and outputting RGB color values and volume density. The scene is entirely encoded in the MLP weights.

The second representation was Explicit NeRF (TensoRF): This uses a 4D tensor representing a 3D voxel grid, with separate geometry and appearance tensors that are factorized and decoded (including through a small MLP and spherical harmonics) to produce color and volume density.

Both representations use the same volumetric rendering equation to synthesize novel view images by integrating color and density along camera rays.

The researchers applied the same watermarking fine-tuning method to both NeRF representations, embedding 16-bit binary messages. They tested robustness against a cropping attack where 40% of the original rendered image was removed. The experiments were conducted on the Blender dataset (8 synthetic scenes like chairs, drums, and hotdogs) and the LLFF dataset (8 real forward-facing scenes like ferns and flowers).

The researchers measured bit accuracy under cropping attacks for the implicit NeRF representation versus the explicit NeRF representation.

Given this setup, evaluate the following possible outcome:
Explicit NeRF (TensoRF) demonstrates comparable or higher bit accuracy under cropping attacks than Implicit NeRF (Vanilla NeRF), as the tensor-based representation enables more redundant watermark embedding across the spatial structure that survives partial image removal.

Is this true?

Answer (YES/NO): YES